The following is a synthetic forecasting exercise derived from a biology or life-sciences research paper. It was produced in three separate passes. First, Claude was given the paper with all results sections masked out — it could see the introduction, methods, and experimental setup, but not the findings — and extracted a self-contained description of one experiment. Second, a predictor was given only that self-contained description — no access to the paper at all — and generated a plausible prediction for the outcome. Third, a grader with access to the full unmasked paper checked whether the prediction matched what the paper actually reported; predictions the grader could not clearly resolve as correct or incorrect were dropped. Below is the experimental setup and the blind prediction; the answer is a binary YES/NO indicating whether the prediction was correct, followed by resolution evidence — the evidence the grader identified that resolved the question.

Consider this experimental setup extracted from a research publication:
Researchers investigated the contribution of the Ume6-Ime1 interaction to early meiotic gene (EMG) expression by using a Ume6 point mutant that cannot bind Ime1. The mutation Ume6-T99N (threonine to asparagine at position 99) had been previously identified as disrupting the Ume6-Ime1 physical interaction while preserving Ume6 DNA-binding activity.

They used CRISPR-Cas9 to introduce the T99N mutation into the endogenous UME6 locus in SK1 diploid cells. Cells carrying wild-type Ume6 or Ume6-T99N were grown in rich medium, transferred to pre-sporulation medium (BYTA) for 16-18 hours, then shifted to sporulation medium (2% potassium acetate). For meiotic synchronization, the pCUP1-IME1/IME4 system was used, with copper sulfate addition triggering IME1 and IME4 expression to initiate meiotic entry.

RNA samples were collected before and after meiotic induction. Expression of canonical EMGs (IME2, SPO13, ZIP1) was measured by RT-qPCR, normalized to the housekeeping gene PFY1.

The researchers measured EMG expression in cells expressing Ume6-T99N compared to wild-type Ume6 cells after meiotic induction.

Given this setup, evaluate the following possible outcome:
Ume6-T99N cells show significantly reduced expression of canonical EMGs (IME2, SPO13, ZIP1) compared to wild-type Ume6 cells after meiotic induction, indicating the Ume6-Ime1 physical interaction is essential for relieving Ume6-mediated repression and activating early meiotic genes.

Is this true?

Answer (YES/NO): YES